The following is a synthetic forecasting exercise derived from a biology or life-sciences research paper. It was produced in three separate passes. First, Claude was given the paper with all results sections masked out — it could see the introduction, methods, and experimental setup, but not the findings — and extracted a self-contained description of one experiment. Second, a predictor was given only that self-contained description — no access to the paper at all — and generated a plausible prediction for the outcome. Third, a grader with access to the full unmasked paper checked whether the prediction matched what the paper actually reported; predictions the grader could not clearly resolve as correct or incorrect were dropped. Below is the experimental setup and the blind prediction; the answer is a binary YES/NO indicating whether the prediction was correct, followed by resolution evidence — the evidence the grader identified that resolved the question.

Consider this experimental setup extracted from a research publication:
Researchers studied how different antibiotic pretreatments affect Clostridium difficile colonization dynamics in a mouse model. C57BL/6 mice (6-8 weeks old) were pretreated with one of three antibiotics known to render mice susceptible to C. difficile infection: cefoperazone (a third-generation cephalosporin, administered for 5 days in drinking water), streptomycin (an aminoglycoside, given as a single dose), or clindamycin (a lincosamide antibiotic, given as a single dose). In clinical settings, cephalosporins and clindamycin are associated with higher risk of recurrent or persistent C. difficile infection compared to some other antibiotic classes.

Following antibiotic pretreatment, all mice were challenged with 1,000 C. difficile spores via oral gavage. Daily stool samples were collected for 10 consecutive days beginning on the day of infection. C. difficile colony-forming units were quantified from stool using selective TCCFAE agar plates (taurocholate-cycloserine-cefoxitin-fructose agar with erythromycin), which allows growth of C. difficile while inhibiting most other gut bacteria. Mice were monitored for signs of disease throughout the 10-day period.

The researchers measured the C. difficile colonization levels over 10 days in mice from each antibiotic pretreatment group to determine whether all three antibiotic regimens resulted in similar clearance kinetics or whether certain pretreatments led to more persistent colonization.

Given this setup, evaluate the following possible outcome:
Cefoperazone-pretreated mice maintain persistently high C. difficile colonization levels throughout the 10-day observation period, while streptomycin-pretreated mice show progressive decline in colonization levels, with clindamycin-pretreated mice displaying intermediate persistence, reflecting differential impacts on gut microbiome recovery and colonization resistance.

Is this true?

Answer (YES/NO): NO